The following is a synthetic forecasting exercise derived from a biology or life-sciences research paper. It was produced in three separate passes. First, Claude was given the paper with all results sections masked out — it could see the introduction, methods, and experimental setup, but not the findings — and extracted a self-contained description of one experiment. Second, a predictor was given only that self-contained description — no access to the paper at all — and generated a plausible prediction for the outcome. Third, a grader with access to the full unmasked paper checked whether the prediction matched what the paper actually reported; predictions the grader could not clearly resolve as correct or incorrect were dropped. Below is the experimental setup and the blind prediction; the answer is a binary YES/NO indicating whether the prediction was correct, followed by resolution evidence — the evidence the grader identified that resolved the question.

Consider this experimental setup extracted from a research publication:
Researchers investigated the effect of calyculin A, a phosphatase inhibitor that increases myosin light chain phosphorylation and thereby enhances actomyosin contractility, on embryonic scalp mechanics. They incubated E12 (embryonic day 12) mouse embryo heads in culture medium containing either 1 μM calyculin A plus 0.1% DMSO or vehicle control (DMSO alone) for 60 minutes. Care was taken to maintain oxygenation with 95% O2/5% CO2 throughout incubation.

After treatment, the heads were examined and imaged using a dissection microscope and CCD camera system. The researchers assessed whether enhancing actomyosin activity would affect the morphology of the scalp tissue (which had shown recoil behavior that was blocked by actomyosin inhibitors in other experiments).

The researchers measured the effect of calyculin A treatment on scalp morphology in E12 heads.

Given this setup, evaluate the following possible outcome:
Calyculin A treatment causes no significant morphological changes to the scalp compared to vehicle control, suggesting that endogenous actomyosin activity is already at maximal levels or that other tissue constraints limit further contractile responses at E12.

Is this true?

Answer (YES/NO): NO